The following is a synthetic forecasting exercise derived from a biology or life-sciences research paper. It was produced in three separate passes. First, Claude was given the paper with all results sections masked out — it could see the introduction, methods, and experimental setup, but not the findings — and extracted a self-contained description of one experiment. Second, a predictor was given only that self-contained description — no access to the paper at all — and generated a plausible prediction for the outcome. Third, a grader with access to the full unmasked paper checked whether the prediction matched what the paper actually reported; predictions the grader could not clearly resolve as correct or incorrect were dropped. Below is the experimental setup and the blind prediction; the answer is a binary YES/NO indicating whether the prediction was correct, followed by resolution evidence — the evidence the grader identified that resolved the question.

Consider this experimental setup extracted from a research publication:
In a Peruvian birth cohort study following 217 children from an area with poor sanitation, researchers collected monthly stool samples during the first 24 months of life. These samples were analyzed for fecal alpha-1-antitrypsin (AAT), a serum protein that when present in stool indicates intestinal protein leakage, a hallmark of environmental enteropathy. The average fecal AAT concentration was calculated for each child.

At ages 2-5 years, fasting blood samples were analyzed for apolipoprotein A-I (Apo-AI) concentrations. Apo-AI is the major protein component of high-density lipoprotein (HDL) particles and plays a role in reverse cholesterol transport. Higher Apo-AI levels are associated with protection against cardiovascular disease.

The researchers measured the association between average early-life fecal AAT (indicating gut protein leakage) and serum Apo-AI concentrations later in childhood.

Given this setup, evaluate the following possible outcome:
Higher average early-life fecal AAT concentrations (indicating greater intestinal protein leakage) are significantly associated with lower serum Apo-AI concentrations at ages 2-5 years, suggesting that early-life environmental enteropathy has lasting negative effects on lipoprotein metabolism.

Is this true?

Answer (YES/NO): NO